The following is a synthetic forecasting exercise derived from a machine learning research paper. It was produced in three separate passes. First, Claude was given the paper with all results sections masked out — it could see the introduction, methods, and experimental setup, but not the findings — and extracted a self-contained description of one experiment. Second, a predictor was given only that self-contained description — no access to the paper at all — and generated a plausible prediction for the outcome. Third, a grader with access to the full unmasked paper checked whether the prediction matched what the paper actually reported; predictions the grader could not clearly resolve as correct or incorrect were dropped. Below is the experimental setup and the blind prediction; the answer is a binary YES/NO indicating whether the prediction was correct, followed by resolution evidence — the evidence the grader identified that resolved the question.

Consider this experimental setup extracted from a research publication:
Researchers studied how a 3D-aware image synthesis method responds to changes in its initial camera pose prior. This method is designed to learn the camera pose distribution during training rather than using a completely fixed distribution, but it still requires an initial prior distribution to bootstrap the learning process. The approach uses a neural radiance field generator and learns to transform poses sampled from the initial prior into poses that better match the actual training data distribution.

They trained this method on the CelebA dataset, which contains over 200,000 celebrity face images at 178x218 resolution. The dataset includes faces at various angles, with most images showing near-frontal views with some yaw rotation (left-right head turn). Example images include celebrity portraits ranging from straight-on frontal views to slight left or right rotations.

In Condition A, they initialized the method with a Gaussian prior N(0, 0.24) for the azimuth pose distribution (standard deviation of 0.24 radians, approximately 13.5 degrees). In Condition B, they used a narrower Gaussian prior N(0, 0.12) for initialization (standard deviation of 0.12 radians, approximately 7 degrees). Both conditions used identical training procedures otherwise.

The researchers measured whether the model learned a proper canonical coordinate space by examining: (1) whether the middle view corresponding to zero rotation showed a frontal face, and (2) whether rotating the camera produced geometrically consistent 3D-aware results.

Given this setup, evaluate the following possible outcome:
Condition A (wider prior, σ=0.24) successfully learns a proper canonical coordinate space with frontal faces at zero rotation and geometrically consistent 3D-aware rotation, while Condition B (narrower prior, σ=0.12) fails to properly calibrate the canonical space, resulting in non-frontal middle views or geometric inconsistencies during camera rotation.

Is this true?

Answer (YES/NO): YES